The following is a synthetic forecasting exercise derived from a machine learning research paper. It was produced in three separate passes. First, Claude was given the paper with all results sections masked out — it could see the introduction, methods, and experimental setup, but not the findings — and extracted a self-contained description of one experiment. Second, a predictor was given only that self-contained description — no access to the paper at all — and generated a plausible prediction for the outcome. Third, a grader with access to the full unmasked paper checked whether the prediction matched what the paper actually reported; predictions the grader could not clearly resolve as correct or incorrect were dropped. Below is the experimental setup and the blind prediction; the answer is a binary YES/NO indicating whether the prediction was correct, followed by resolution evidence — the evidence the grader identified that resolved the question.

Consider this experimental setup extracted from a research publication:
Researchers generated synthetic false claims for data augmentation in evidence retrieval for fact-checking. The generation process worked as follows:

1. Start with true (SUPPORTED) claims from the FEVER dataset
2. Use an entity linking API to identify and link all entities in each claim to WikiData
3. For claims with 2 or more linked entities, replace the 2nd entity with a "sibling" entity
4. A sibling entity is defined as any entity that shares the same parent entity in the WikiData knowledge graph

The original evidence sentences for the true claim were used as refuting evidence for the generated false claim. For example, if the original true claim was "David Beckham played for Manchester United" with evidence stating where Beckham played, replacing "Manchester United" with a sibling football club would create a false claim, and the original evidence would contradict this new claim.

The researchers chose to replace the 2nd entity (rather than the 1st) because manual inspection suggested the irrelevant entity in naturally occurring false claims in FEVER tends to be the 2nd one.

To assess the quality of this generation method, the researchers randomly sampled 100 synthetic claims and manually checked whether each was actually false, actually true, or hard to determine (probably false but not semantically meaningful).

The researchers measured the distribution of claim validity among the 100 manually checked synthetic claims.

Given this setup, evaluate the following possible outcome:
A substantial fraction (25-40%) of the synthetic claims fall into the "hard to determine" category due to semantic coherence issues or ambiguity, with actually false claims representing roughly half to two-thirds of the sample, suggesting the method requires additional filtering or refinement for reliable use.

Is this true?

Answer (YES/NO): NO